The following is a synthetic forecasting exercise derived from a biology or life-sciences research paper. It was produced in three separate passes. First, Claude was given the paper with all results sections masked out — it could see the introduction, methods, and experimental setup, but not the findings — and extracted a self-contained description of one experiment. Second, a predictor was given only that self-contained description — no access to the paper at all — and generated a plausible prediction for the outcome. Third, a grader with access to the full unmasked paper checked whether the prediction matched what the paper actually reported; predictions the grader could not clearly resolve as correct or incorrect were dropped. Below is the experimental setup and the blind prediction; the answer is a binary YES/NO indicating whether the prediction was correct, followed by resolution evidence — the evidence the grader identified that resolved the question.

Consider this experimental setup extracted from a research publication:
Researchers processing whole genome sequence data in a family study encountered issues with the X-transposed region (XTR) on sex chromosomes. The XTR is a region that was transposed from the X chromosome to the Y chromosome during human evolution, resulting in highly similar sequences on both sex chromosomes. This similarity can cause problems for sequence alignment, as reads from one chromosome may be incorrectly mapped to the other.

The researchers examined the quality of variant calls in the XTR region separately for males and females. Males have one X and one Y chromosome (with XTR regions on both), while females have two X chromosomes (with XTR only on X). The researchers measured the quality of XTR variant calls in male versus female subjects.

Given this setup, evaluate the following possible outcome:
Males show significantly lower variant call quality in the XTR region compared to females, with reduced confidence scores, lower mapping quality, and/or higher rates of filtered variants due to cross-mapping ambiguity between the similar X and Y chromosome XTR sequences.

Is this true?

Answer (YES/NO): YES